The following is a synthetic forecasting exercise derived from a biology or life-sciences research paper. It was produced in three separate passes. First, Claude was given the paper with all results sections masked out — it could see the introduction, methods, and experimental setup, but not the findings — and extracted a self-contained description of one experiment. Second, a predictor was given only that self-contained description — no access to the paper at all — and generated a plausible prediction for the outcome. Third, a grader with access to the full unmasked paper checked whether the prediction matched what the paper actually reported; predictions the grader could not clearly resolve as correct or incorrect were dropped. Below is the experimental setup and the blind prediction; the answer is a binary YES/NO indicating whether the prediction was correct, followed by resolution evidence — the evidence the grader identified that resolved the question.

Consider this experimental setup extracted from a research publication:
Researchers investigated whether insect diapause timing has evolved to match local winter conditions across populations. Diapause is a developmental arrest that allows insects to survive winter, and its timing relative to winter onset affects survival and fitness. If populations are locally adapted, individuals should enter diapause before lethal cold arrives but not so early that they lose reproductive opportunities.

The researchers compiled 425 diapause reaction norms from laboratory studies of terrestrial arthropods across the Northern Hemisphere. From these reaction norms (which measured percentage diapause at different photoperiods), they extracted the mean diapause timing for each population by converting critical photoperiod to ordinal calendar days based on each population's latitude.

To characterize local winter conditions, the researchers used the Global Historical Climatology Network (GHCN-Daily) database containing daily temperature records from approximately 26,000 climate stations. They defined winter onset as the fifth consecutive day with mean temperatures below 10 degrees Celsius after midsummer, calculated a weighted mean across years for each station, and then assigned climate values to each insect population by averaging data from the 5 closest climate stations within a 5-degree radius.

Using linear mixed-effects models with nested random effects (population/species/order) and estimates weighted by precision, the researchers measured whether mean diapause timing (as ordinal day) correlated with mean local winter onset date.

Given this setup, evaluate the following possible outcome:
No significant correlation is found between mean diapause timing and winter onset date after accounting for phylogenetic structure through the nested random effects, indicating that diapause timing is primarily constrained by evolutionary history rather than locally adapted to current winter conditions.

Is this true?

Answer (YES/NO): NO